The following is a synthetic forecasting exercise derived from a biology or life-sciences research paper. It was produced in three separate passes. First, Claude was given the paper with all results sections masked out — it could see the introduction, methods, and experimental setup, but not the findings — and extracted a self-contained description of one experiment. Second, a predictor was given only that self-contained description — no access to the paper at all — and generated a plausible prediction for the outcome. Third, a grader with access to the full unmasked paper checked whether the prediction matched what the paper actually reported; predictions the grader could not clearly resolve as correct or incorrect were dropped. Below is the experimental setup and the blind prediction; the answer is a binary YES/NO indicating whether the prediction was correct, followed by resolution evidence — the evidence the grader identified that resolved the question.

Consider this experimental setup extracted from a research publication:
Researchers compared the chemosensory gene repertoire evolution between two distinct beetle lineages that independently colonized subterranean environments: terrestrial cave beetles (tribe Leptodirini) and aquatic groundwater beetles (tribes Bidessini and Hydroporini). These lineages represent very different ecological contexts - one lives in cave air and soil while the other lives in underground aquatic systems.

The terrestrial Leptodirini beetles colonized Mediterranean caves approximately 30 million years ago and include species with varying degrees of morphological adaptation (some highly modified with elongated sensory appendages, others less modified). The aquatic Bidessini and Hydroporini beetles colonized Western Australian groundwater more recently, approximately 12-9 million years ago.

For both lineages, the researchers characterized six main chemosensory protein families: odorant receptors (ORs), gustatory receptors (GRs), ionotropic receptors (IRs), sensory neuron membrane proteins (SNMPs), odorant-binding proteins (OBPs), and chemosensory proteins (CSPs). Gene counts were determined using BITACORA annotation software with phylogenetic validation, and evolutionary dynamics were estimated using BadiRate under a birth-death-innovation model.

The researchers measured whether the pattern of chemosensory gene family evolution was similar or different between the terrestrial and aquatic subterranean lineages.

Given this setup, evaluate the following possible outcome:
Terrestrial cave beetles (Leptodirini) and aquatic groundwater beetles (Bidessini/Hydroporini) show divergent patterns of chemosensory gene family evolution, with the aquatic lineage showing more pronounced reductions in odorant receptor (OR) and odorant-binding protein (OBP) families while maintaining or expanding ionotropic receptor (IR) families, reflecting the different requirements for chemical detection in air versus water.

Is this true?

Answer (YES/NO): NO